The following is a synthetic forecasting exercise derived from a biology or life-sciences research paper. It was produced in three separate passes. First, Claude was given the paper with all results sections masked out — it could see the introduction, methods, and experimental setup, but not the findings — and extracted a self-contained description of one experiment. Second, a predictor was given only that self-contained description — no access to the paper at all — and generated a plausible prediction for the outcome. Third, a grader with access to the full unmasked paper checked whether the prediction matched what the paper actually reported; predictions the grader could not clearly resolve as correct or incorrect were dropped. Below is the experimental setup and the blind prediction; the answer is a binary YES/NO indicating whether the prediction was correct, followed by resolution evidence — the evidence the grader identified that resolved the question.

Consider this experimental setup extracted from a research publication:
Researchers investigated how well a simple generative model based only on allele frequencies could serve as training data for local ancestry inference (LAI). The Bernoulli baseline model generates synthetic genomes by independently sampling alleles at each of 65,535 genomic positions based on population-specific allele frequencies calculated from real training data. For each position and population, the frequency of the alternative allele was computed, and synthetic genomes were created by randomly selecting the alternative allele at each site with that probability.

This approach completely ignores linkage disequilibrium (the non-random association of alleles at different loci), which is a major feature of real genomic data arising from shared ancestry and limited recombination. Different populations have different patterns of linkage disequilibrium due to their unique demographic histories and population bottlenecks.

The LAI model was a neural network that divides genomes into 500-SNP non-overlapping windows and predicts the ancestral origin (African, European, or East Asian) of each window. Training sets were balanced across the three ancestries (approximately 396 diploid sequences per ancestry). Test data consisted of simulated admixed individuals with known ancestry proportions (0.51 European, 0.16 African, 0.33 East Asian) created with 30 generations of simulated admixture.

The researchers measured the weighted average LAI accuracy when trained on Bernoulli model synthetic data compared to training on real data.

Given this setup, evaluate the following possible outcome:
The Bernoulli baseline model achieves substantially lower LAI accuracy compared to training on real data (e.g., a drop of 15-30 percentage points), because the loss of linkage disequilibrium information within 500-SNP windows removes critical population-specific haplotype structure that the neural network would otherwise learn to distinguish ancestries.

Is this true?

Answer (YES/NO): NO